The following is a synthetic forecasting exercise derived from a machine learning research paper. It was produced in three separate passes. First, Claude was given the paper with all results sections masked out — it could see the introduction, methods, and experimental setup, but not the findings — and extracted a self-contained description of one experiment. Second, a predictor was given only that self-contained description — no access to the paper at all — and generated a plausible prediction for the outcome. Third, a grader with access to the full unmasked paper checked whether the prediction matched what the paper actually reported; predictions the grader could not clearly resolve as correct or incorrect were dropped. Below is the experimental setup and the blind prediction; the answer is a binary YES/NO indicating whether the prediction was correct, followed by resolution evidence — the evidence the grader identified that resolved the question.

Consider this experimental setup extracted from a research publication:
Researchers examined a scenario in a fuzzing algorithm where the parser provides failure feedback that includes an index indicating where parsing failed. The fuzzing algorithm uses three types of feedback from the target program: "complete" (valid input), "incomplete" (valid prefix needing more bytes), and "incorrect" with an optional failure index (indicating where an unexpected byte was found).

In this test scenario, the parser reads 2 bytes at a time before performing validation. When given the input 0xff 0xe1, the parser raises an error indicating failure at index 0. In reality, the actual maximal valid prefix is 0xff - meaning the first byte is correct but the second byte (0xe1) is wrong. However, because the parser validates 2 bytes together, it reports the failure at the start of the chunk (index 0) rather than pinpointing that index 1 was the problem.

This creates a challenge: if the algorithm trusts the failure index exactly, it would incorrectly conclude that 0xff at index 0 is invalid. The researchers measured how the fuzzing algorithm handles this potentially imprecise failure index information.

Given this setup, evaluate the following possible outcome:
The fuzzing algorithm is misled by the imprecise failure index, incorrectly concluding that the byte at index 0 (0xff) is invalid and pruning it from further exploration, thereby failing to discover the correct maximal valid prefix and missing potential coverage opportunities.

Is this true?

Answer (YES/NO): NO